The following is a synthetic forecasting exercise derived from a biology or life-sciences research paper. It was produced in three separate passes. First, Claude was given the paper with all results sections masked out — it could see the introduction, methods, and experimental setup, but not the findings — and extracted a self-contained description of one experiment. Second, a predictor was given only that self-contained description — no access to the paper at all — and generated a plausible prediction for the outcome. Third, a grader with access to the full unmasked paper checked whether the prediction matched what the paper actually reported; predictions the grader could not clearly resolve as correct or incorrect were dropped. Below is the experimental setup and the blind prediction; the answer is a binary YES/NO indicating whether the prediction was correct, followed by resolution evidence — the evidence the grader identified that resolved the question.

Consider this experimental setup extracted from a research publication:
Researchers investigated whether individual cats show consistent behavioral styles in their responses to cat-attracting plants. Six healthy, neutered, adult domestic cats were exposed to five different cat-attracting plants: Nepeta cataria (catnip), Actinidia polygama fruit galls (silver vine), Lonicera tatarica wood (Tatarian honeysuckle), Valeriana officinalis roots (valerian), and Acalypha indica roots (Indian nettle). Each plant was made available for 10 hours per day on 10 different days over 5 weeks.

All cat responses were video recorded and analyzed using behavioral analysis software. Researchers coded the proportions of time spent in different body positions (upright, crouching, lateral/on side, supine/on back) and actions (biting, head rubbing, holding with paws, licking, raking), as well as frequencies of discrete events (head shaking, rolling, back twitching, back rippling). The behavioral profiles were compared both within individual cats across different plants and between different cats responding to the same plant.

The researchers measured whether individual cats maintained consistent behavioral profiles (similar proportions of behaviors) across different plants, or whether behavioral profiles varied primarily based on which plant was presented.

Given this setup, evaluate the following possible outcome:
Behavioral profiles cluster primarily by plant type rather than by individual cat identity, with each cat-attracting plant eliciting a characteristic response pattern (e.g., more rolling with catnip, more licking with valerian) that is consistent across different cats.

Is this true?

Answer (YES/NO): NO